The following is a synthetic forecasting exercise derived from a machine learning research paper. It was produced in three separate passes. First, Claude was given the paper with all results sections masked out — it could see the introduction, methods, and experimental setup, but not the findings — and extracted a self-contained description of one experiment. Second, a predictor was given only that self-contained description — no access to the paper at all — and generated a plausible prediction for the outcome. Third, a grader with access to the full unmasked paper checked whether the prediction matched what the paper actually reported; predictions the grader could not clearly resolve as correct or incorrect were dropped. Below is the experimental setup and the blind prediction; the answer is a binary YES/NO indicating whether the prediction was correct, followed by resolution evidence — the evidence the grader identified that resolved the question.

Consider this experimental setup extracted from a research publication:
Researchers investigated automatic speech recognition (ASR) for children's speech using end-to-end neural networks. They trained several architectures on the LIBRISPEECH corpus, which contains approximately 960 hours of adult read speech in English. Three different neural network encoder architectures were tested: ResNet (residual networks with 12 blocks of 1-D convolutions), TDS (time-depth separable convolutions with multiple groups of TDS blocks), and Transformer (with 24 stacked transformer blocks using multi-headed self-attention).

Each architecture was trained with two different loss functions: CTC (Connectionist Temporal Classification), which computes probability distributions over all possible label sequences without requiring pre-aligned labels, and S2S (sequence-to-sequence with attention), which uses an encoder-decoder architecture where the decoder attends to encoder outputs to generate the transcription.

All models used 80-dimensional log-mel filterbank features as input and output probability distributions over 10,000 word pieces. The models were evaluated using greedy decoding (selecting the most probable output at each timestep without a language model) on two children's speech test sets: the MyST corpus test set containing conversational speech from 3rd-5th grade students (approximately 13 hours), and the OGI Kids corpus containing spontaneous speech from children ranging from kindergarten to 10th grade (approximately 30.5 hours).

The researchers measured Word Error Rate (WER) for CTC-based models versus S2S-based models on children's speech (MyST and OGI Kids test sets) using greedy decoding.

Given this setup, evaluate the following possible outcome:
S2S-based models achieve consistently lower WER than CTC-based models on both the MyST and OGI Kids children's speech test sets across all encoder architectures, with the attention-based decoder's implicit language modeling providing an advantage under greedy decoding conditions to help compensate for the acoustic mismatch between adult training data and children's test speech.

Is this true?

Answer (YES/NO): NO